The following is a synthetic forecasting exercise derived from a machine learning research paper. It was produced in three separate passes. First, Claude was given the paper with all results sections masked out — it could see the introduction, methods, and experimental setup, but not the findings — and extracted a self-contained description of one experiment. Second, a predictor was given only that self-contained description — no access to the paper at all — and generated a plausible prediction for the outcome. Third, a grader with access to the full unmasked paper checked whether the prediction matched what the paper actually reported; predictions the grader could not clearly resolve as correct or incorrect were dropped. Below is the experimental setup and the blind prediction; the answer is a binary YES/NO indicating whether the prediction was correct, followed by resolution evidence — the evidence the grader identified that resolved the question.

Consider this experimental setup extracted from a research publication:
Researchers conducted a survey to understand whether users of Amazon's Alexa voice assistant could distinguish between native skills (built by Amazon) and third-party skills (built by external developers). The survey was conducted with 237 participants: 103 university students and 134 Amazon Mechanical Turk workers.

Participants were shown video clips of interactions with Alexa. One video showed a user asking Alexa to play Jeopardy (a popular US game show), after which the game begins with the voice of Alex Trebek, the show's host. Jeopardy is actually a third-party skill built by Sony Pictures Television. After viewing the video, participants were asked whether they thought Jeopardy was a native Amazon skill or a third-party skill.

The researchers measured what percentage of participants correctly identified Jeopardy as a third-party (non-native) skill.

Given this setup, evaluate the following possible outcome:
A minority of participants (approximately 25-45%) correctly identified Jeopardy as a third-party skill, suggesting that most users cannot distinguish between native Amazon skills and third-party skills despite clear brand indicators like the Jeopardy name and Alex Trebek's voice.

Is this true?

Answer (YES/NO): NO